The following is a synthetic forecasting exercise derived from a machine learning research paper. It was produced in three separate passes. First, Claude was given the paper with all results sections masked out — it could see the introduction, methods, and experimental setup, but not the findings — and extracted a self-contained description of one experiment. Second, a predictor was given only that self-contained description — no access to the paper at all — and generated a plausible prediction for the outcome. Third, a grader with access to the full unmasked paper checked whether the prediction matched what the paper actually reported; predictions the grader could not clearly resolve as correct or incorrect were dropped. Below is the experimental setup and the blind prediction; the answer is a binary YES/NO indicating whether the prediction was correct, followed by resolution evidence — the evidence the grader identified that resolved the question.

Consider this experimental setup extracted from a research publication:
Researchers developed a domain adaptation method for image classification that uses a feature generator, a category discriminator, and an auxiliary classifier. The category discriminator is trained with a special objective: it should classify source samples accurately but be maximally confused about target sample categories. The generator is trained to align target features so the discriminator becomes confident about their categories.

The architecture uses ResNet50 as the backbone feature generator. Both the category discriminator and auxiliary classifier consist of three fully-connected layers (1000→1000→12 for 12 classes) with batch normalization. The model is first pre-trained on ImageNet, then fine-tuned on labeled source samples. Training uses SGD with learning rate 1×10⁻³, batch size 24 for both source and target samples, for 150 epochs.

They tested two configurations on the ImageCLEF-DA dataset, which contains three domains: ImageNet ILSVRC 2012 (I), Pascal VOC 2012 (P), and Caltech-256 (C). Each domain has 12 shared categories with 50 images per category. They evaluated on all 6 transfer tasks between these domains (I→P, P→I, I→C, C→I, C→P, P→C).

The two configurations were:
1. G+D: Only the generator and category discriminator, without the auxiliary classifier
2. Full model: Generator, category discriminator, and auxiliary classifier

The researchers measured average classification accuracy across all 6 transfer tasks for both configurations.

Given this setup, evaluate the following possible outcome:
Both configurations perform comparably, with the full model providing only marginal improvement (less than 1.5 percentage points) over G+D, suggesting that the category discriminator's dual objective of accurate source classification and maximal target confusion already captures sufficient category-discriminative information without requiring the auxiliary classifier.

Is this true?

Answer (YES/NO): YES